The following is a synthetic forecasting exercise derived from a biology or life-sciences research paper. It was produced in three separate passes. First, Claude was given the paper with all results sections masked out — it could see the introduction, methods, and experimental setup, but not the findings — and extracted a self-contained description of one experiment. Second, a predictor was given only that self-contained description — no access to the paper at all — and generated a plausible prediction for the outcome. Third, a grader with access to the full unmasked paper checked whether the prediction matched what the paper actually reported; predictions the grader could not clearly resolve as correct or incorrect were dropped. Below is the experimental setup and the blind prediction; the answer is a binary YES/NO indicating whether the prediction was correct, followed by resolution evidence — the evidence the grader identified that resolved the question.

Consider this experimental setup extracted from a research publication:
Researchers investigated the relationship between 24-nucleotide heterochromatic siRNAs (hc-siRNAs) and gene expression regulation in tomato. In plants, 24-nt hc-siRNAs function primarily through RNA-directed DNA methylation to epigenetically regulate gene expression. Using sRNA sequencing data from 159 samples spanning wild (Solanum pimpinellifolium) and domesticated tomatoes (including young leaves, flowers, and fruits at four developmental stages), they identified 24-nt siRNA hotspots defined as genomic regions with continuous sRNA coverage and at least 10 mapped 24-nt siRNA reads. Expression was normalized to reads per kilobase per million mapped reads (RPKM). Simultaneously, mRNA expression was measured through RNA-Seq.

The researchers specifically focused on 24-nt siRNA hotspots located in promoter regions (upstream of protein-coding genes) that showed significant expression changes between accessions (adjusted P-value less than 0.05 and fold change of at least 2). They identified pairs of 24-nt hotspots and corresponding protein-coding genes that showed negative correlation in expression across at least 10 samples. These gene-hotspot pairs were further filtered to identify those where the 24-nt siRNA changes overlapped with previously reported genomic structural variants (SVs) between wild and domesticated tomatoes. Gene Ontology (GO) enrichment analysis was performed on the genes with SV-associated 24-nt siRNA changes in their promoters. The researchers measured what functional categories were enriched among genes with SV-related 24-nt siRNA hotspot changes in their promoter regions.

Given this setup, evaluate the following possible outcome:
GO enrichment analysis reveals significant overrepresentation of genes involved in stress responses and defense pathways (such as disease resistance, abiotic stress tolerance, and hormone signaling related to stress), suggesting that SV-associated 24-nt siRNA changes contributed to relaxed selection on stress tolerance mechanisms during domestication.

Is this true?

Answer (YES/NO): YES